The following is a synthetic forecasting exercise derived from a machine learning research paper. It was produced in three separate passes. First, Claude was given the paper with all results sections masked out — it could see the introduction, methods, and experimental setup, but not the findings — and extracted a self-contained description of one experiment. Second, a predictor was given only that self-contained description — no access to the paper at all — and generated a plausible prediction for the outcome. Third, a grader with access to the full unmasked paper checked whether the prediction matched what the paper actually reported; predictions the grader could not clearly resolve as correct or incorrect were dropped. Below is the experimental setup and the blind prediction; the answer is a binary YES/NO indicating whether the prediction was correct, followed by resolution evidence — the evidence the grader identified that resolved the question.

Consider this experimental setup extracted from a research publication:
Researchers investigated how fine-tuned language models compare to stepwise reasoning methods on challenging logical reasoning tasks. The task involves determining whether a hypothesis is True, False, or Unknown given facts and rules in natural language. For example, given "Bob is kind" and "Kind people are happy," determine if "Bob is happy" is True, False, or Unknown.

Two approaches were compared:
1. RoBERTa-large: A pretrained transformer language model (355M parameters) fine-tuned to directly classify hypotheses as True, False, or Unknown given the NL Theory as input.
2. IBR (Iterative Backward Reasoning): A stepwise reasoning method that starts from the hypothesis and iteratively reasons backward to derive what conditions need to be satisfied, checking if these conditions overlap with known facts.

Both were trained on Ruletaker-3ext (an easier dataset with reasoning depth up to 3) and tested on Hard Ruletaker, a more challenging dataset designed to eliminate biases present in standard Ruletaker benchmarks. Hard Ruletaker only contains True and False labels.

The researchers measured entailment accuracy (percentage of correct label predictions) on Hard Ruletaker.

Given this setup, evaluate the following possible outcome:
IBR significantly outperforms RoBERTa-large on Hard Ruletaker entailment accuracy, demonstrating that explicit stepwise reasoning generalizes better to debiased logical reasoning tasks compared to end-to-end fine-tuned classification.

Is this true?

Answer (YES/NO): NO